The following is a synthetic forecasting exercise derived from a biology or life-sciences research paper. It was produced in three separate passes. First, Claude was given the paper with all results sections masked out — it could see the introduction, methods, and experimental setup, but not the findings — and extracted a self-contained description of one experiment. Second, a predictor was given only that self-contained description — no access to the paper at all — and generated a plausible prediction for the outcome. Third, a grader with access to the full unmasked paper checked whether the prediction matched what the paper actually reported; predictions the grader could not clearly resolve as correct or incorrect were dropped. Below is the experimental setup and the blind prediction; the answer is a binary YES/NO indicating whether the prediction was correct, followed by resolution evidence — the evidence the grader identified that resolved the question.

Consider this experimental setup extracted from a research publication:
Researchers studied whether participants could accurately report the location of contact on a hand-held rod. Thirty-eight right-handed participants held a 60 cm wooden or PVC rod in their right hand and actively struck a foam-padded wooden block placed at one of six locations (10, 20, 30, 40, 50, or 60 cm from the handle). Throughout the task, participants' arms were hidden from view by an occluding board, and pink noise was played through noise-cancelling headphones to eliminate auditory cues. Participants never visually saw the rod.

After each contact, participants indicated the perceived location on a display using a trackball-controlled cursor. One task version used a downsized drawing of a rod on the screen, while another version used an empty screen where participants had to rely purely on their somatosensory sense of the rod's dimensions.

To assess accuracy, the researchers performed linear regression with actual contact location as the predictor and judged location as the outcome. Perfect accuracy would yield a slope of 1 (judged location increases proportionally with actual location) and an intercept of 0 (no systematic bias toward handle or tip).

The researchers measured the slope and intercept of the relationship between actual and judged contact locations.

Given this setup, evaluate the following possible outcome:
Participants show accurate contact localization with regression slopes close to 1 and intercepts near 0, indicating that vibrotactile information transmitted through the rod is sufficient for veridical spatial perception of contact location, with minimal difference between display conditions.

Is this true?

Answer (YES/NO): YES